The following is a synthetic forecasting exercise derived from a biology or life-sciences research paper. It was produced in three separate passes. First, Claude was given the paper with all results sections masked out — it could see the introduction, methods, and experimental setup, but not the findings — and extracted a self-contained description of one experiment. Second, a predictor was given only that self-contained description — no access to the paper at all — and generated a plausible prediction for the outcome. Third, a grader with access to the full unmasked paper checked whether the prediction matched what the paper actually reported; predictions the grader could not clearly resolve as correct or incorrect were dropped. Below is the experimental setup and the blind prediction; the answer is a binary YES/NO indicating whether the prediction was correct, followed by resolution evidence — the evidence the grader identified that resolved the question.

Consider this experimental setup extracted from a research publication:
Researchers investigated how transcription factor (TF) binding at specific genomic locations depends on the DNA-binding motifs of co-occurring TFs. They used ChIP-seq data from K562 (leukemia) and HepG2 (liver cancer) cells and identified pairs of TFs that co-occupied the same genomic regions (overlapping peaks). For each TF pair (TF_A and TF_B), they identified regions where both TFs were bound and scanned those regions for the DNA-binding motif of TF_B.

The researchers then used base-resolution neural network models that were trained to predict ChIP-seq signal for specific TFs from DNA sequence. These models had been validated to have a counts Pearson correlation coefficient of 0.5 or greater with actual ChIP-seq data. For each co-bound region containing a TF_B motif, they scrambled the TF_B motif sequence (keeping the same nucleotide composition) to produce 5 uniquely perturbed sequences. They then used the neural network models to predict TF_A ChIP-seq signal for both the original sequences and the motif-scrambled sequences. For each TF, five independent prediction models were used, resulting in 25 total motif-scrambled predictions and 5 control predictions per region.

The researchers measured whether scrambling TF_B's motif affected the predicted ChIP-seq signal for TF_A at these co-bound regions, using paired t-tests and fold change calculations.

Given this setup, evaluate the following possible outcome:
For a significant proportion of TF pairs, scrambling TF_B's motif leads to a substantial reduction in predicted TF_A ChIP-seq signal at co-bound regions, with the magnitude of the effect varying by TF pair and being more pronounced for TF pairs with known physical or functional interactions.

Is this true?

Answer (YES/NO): NO